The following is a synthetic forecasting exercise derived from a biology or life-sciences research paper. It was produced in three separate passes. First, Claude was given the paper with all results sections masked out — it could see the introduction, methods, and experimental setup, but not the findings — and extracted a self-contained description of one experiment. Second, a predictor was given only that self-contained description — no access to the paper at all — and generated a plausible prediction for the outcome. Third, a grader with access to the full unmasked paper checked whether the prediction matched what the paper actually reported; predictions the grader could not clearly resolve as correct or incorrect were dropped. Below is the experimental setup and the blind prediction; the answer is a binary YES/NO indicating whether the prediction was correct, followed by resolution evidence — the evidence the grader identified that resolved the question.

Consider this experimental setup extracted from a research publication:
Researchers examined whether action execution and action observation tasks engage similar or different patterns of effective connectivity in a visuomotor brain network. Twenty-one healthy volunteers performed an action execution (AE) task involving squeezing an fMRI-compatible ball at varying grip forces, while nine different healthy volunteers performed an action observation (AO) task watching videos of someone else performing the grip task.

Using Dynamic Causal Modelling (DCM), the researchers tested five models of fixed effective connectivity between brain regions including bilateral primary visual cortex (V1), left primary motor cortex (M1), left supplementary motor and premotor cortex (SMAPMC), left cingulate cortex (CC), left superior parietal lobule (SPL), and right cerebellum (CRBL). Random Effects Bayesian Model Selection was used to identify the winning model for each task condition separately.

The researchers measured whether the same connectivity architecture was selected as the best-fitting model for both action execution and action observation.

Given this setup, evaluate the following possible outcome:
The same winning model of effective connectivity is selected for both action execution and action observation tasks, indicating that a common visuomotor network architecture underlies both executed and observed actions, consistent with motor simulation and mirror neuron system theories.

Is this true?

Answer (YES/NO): YES